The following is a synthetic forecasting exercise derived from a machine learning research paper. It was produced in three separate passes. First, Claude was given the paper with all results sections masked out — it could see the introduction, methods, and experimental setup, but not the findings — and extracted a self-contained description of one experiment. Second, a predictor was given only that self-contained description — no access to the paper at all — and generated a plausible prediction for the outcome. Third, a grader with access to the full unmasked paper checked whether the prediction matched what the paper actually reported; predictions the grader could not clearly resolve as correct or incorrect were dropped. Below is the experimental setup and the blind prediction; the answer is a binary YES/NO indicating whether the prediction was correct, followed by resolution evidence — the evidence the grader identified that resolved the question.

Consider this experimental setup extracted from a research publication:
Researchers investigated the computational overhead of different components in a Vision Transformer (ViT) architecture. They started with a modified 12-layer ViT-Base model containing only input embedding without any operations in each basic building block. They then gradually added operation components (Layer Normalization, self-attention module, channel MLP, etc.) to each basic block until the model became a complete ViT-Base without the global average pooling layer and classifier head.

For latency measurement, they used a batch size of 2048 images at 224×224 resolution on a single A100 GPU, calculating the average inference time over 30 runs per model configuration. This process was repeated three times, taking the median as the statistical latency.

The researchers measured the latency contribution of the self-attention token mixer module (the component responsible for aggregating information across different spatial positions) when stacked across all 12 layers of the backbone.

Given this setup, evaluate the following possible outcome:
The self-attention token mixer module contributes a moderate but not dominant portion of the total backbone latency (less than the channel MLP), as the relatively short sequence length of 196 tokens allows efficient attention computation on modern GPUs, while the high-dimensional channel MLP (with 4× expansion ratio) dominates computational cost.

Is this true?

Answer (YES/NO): NO